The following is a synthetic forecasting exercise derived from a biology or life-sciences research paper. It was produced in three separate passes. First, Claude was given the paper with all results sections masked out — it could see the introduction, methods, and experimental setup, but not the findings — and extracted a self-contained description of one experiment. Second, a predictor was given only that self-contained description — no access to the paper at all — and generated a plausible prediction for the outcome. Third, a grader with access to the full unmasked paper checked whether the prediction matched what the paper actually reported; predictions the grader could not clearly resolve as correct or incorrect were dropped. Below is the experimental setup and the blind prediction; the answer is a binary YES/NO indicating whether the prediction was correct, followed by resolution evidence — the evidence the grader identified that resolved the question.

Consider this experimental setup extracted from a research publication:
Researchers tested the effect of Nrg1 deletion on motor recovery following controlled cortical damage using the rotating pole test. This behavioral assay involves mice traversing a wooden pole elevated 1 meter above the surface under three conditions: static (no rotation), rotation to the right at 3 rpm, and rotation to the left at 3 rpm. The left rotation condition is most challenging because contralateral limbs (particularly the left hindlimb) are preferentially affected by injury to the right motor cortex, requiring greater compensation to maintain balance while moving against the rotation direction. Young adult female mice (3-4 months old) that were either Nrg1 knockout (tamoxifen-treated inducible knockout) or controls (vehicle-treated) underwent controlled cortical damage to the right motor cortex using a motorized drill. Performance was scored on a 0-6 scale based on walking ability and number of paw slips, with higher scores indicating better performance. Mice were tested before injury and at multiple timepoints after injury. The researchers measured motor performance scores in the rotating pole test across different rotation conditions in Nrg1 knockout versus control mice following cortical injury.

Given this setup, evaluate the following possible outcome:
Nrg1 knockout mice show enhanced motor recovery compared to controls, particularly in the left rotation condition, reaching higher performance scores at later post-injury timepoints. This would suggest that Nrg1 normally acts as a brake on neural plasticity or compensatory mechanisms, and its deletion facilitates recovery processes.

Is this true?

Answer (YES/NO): NO